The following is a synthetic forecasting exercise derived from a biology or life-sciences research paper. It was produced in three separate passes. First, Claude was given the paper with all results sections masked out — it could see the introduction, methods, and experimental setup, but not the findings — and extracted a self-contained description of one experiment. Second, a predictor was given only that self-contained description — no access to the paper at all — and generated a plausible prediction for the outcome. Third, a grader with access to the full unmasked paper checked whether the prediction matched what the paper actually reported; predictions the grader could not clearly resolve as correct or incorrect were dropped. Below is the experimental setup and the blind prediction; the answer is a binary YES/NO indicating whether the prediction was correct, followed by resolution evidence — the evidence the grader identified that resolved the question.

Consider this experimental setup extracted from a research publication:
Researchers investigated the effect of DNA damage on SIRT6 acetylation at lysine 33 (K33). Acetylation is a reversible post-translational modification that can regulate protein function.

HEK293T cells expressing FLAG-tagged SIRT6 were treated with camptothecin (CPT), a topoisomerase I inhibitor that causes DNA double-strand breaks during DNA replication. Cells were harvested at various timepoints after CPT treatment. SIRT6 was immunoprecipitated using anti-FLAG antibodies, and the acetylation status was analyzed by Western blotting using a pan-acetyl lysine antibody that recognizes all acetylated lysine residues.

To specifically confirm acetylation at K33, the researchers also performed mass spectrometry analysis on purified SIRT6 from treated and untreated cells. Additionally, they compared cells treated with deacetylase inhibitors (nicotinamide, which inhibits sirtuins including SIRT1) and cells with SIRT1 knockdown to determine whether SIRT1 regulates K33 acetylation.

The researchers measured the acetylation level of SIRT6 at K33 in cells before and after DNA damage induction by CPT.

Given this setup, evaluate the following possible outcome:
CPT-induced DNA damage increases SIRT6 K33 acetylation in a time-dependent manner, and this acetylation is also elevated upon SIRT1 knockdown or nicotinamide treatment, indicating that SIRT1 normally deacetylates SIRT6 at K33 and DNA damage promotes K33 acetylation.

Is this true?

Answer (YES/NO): NO